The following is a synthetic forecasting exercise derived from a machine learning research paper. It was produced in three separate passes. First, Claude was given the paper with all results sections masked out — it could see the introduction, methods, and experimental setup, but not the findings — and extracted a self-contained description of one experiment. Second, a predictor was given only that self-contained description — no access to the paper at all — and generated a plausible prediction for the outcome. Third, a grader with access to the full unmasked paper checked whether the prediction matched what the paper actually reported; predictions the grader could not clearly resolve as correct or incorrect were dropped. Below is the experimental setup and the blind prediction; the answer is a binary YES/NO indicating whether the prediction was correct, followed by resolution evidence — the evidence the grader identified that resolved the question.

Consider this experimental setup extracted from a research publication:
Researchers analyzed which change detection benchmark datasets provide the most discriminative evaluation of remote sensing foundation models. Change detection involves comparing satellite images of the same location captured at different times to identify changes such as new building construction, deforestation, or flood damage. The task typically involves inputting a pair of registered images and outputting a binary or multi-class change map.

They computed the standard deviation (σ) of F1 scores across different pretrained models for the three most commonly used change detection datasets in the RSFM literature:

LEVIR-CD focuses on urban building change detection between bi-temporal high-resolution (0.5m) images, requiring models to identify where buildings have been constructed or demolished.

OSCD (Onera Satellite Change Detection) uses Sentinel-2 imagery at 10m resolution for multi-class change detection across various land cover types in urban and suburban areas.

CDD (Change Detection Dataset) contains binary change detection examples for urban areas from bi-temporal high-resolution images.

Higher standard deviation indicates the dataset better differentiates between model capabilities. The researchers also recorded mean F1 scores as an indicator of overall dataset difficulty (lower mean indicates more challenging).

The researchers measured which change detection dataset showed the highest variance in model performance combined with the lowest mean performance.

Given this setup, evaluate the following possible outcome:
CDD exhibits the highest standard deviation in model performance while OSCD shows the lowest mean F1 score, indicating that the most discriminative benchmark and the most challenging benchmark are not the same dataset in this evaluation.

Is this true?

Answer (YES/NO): NO